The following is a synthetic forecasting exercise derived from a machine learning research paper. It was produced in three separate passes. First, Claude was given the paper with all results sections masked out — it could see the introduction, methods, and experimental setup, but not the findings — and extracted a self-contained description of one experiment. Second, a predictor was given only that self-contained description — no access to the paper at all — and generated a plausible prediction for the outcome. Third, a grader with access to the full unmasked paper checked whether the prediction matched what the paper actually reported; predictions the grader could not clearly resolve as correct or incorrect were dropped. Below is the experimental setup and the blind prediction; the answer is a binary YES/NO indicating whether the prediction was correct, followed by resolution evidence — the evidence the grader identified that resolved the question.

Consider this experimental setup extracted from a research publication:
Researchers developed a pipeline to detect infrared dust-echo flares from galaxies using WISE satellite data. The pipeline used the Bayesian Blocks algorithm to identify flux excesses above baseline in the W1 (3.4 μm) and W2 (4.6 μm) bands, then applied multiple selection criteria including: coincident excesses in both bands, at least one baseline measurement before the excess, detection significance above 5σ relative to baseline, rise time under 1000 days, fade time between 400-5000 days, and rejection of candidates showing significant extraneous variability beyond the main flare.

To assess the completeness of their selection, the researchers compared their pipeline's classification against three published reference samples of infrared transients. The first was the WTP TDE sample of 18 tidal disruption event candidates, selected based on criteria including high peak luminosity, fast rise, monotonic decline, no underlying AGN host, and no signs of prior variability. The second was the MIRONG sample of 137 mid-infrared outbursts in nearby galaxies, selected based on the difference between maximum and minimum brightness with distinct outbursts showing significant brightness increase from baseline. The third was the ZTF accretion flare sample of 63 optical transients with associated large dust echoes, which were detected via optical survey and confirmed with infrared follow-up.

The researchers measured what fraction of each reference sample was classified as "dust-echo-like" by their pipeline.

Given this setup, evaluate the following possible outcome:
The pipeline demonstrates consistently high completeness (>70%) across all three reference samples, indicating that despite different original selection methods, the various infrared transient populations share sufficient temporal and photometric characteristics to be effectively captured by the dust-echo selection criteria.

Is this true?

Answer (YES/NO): NO